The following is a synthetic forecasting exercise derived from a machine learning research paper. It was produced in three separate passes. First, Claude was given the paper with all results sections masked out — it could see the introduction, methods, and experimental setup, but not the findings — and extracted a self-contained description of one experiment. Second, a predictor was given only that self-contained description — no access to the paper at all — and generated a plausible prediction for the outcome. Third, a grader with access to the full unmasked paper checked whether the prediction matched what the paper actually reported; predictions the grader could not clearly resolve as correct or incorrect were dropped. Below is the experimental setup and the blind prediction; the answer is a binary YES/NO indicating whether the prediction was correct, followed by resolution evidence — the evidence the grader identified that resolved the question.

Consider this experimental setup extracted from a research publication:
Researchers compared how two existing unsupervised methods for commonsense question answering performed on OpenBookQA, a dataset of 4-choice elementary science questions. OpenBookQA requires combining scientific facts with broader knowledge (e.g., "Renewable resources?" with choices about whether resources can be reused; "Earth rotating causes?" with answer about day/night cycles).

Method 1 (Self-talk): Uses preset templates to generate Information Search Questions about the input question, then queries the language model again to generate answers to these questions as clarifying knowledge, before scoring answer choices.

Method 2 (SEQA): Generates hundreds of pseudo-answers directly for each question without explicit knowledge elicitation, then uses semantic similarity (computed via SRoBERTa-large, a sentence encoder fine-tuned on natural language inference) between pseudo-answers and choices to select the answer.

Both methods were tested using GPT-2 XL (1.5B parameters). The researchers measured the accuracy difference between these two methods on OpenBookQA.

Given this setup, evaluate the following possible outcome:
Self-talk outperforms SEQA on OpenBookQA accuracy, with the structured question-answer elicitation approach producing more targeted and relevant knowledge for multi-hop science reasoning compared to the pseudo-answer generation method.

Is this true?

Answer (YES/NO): NO